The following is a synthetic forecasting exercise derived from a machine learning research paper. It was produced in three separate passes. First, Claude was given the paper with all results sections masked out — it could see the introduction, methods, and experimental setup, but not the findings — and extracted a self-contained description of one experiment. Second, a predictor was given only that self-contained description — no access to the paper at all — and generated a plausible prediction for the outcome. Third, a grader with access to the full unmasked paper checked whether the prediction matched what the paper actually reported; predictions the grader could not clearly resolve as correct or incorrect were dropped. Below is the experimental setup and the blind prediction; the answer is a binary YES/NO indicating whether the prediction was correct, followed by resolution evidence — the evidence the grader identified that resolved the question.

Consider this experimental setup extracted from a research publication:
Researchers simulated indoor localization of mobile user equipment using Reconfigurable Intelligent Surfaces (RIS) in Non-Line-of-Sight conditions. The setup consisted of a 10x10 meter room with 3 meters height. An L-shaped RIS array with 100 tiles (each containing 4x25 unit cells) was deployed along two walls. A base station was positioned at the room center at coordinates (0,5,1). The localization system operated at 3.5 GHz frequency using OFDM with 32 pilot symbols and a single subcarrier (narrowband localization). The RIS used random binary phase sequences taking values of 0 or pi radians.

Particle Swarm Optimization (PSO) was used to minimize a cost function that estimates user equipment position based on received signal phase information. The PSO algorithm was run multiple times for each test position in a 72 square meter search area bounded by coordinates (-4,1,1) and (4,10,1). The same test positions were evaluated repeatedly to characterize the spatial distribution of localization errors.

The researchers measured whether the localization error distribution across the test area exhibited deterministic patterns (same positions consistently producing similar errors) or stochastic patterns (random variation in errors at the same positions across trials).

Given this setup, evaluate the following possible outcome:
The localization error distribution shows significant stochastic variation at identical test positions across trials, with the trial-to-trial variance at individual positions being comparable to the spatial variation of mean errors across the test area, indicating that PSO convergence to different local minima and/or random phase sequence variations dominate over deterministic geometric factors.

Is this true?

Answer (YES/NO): NO